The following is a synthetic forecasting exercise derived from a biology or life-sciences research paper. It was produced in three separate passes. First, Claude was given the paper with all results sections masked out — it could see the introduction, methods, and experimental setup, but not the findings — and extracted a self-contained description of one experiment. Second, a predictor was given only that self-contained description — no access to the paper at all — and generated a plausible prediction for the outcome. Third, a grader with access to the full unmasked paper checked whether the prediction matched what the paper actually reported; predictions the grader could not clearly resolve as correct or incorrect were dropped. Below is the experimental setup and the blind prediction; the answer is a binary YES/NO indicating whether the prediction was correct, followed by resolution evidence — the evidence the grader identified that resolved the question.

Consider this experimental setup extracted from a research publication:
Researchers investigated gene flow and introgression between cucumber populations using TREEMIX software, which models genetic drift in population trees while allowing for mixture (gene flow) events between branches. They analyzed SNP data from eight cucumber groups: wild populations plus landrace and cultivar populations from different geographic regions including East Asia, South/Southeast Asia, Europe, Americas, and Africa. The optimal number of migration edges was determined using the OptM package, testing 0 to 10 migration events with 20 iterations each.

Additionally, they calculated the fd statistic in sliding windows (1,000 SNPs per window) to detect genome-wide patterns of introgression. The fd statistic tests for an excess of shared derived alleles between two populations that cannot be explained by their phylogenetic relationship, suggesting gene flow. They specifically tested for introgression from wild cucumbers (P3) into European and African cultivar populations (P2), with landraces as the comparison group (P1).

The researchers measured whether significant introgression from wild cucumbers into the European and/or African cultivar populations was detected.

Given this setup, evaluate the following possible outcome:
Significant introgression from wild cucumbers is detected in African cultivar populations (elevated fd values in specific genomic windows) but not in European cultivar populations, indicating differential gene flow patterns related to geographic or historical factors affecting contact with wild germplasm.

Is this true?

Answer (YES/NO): NO